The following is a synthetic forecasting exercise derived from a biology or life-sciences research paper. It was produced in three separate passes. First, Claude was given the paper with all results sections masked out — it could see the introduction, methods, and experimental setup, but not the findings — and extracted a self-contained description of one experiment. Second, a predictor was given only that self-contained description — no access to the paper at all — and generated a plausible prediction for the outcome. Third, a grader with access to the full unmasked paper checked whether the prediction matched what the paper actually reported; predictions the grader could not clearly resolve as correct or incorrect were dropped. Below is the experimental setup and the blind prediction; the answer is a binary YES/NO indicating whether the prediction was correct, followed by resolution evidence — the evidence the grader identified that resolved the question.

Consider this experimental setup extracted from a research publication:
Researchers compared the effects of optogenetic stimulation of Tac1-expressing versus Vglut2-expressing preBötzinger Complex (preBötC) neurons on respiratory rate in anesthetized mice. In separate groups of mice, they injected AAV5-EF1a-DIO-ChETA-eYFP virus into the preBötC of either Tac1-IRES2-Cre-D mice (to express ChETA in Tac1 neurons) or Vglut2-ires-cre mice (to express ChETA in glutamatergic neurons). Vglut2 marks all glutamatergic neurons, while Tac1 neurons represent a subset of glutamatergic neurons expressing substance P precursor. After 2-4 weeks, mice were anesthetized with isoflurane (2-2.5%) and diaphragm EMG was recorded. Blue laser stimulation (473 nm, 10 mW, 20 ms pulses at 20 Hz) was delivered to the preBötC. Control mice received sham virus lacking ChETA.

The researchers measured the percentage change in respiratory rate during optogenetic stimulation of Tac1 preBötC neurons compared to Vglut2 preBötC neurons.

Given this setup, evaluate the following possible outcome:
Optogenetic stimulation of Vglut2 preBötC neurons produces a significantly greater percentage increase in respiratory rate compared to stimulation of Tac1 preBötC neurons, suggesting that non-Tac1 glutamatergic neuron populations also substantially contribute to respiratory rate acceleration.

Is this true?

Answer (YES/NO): NO